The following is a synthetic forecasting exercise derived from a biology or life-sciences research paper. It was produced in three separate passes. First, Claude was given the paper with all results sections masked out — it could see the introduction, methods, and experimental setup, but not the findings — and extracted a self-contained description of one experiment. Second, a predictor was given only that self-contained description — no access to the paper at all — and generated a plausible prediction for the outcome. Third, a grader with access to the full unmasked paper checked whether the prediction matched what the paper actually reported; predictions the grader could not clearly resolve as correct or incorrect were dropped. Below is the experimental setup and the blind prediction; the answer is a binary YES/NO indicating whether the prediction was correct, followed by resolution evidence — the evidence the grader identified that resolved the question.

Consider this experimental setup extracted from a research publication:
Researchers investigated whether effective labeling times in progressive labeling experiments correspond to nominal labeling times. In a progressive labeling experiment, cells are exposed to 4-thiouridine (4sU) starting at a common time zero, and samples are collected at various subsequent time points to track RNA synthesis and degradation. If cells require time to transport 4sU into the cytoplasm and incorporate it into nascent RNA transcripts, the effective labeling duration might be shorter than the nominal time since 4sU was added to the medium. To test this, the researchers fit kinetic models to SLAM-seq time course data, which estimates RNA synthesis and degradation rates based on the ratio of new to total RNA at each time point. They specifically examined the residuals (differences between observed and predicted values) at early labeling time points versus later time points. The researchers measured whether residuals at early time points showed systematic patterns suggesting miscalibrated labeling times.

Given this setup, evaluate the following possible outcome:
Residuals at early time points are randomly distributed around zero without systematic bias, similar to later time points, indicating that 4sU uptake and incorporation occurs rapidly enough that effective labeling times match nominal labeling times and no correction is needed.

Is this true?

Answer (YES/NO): NO